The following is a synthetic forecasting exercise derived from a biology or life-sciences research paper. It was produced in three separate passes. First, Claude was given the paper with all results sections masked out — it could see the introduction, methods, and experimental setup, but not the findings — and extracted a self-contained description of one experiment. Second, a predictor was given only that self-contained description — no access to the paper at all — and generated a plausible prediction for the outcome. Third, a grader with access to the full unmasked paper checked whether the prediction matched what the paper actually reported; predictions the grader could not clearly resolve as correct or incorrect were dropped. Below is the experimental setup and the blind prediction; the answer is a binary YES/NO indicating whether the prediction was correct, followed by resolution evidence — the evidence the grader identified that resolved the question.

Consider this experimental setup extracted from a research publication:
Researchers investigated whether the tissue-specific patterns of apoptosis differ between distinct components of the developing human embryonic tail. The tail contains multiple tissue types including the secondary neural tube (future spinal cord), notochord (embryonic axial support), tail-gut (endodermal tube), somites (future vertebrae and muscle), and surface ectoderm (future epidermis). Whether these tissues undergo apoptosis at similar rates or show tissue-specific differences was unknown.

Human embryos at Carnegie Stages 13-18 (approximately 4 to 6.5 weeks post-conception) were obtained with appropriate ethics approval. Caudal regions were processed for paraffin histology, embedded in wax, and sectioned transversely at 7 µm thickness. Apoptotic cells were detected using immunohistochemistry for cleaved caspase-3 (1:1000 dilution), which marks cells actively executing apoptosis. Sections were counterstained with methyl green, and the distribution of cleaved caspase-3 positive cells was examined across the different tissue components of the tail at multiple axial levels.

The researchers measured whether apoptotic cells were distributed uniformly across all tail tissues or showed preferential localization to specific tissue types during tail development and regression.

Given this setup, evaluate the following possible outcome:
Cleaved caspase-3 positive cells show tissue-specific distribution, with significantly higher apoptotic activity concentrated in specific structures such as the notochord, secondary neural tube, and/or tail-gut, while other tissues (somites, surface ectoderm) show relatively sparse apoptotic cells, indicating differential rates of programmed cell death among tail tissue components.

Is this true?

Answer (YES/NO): NO